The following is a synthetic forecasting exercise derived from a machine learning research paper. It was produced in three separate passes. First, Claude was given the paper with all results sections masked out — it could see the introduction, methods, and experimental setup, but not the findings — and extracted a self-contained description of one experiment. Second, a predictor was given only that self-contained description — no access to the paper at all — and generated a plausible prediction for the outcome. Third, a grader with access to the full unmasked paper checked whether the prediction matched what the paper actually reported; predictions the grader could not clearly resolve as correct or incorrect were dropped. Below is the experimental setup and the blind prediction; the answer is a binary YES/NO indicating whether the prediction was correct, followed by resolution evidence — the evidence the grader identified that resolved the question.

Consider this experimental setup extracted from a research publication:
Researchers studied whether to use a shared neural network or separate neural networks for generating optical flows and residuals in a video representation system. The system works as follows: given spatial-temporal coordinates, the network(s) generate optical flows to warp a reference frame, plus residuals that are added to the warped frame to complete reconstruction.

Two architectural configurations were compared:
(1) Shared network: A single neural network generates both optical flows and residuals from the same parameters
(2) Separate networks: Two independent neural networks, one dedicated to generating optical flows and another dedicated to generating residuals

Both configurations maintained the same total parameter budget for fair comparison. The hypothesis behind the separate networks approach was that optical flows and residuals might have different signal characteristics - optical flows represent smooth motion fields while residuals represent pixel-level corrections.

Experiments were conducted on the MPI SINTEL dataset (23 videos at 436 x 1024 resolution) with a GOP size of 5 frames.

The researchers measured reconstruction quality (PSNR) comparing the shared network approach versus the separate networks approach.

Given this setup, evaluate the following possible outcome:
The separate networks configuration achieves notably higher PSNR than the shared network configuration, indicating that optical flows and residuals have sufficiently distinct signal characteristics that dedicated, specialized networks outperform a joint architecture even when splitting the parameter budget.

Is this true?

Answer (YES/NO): YES